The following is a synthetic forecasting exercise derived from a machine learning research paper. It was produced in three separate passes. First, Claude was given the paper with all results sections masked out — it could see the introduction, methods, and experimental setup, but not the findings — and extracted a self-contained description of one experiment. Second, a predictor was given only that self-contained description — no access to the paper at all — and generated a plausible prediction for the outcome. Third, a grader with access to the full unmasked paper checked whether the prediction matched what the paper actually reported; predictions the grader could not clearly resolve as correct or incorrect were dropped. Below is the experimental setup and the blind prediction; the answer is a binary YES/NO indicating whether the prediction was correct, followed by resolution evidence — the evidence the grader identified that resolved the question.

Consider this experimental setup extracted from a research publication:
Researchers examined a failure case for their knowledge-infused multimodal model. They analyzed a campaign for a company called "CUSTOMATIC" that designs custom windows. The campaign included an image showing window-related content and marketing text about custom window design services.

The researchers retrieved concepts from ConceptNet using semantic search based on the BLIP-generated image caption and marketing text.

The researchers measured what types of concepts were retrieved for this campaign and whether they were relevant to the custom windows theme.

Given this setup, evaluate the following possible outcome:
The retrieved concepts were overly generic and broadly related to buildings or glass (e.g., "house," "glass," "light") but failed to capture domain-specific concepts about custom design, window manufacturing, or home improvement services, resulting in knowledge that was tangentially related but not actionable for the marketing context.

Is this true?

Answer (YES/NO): NO